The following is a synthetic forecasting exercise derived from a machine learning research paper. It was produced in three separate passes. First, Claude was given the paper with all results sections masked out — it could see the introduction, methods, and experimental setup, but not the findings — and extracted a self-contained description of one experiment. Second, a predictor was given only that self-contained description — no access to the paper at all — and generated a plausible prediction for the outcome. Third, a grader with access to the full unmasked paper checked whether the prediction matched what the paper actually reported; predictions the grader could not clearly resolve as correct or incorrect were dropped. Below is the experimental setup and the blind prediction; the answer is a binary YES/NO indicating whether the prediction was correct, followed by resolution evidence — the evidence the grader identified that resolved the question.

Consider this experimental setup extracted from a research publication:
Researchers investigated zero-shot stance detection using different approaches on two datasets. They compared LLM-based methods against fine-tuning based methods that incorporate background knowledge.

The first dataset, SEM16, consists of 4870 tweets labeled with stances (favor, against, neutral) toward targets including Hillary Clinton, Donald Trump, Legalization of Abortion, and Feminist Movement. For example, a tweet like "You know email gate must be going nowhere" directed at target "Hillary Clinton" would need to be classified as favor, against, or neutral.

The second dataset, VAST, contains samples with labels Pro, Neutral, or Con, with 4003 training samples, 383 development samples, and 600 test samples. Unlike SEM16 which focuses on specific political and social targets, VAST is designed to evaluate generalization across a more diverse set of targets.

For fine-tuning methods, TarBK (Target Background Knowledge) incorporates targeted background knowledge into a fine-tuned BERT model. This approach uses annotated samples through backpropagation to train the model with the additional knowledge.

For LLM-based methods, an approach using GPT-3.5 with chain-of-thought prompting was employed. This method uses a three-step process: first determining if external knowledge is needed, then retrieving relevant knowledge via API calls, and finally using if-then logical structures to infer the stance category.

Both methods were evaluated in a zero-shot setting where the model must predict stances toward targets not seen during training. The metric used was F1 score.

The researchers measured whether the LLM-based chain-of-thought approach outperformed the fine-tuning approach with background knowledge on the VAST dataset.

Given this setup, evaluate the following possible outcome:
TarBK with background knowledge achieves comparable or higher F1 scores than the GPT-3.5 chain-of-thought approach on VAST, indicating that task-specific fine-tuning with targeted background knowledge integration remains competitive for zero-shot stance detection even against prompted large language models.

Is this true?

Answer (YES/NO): YES